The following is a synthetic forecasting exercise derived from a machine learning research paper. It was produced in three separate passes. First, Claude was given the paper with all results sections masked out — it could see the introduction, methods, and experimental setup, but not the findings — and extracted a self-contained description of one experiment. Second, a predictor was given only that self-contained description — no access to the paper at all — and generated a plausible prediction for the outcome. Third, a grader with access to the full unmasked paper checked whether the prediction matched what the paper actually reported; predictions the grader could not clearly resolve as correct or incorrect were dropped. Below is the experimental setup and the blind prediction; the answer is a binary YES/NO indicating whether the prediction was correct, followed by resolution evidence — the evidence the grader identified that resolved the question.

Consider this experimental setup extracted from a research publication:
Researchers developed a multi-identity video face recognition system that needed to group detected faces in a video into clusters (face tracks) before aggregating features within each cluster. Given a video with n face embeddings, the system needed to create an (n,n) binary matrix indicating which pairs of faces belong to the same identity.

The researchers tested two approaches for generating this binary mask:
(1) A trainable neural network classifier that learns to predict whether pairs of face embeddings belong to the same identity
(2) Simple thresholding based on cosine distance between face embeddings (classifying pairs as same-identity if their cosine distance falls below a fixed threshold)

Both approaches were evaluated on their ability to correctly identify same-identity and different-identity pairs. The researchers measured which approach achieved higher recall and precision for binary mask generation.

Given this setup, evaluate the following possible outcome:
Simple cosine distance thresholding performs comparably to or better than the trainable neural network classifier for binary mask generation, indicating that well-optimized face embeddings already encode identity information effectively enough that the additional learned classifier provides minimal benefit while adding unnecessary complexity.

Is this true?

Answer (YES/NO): YES